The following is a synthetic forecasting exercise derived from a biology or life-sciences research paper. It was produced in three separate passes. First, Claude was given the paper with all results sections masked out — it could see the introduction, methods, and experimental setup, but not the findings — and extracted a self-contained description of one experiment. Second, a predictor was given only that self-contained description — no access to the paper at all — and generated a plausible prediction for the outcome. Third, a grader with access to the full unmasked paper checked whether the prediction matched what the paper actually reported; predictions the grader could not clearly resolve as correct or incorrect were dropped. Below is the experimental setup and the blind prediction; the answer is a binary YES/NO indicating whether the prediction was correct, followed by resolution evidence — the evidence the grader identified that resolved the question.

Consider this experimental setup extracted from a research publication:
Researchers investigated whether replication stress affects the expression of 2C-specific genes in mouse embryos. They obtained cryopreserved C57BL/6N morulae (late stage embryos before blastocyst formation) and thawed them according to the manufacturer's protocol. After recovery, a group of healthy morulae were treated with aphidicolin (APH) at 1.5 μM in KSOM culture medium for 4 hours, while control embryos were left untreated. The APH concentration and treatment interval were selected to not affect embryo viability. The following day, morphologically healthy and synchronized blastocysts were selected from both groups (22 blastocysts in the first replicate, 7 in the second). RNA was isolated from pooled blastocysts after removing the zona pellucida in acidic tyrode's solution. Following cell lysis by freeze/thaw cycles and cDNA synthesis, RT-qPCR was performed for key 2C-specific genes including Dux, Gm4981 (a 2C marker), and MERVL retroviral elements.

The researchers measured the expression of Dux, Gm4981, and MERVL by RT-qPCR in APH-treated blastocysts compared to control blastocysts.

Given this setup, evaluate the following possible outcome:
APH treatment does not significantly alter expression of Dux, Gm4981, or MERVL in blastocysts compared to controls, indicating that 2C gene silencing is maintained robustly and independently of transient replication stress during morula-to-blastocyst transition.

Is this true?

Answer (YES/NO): NO